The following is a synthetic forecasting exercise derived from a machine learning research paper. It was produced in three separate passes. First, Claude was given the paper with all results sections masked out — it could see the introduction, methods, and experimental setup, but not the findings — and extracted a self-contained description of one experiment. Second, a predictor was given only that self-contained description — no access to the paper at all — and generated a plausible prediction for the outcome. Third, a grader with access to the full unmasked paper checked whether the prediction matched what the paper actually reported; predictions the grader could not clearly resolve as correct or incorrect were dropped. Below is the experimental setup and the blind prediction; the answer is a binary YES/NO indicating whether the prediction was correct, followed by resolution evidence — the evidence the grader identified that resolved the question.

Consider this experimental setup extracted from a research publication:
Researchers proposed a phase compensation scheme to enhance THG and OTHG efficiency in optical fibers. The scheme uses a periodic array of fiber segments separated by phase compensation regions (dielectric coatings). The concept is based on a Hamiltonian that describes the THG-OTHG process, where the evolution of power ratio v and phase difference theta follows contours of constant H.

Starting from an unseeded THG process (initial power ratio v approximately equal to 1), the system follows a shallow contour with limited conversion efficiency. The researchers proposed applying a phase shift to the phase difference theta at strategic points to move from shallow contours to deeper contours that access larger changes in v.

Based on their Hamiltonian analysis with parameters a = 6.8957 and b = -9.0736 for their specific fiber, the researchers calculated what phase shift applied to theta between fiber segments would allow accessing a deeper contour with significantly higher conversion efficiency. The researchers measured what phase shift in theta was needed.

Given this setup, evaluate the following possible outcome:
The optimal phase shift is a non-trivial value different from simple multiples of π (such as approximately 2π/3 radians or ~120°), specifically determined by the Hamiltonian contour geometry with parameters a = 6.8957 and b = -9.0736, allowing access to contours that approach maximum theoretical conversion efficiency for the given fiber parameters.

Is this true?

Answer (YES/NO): NO